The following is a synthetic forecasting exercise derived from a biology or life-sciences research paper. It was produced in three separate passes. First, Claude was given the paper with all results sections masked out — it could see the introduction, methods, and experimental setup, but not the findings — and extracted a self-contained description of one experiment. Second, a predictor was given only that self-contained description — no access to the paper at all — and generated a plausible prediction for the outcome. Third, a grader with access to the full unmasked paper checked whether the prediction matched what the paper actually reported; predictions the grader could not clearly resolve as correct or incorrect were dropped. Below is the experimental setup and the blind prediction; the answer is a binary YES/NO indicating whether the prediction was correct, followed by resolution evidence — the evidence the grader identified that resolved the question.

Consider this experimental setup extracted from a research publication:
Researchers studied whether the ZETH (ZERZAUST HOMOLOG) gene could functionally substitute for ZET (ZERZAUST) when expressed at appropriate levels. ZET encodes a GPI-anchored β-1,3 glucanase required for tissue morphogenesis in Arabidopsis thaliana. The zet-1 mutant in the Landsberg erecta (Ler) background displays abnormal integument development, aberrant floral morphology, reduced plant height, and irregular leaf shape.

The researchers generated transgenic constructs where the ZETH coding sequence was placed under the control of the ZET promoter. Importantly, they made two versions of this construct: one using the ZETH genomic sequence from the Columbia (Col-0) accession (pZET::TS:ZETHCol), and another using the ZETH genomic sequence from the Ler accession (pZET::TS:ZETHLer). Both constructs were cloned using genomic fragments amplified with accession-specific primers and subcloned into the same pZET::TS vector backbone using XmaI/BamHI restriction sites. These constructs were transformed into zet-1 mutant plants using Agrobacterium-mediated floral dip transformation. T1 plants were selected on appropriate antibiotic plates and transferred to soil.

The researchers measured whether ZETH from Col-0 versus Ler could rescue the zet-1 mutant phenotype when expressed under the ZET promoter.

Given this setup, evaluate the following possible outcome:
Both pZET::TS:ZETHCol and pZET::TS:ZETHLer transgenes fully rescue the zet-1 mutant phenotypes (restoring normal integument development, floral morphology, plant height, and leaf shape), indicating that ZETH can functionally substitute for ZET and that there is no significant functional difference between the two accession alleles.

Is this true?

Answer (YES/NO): YES